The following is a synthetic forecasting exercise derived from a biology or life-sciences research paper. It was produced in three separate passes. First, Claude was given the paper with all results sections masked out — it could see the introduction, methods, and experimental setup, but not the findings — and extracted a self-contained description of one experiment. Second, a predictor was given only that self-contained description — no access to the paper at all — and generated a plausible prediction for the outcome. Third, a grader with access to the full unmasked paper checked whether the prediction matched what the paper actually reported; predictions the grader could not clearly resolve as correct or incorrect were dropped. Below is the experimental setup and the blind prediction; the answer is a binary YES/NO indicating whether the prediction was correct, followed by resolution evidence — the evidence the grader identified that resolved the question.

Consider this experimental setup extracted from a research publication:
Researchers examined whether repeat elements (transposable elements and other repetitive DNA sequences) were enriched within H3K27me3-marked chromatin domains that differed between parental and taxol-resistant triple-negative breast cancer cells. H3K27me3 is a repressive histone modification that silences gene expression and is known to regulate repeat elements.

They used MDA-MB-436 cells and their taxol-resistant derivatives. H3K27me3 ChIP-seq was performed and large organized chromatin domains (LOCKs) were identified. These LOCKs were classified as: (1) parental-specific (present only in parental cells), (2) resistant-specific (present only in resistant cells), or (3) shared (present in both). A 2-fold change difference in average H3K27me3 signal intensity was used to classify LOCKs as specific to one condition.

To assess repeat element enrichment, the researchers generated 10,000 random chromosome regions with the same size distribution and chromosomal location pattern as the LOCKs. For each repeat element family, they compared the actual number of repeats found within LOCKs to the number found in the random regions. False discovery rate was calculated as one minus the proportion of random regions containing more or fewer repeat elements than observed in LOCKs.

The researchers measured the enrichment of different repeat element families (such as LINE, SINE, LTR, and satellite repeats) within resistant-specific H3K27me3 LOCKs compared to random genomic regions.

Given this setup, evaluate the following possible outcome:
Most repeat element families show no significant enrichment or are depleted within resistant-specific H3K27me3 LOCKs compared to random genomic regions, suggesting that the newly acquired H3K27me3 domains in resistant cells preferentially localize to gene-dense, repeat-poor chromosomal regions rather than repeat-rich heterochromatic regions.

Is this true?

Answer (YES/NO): NO